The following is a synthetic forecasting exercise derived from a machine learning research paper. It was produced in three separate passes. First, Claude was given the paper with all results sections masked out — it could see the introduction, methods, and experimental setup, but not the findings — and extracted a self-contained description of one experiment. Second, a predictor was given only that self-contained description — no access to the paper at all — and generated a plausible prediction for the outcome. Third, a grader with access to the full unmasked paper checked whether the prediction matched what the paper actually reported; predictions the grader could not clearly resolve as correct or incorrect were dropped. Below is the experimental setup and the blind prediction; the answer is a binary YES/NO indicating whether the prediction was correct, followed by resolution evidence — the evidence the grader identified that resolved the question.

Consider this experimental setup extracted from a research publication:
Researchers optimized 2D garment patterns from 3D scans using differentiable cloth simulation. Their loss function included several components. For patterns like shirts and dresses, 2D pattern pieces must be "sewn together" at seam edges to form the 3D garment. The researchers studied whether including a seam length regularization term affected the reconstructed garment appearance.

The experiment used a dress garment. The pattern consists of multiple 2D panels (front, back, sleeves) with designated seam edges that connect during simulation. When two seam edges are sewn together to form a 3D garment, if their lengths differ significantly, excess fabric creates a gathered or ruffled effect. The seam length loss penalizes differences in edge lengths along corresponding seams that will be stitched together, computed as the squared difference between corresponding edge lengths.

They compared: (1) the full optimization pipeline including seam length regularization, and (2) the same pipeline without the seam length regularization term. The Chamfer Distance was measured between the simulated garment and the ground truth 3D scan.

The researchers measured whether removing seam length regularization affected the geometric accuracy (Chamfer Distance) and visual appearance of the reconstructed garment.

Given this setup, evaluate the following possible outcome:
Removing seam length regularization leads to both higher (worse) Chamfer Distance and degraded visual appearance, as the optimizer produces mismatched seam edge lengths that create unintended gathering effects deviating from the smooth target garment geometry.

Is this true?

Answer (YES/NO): YES